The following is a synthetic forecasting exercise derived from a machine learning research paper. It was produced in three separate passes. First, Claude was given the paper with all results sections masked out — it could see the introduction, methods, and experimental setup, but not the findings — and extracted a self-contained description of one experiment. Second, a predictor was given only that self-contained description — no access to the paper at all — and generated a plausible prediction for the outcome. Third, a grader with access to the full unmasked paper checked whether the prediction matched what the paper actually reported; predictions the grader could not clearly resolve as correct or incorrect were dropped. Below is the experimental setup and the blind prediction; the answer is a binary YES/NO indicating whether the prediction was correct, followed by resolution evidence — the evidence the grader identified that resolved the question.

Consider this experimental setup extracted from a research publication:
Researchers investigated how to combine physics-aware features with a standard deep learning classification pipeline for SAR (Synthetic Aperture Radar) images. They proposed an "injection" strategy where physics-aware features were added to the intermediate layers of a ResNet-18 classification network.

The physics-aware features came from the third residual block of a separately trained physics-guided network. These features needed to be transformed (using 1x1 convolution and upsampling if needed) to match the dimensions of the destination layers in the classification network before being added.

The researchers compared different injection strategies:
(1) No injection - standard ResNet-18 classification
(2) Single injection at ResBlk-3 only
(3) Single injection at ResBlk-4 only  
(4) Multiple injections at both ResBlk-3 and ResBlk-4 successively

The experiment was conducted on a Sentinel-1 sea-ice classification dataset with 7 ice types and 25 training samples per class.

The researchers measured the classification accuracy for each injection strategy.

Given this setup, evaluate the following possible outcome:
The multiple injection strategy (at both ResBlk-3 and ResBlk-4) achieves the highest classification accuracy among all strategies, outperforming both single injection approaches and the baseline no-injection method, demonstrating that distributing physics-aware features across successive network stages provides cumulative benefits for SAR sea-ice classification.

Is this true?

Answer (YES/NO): NO